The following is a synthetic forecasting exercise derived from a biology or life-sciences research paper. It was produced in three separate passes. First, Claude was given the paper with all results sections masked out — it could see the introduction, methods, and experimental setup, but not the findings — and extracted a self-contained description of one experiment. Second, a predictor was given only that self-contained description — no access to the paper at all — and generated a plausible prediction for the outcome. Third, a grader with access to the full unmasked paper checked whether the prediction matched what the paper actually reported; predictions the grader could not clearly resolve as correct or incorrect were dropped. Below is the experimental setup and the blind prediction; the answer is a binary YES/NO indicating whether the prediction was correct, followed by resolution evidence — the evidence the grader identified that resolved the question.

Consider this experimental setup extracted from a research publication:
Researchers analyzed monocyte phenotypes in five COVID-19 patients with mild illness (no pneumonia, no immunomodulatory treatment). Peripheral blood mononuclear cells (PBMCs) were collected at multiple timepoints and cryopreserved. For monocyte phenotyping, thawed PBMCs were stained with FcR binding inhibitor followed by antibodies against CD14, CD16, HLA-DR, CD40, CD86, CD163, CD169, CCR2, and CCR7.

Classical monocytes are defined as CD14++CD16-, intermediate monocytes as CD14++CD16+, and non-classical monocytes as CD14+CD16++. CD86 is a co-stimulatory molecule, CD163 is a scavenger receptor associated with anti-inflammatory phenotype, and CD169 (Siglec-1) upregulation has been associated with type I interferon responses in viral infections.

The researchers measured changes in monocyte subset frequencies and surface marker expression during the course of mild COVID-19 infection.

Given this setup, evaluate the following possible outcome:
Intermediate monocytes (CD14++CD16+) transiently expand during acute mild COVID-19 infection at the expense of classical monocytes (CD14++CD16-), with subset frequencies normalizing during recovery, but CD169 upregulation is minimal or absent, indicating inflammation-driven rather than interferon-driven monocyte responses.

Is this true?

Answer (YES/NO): NO